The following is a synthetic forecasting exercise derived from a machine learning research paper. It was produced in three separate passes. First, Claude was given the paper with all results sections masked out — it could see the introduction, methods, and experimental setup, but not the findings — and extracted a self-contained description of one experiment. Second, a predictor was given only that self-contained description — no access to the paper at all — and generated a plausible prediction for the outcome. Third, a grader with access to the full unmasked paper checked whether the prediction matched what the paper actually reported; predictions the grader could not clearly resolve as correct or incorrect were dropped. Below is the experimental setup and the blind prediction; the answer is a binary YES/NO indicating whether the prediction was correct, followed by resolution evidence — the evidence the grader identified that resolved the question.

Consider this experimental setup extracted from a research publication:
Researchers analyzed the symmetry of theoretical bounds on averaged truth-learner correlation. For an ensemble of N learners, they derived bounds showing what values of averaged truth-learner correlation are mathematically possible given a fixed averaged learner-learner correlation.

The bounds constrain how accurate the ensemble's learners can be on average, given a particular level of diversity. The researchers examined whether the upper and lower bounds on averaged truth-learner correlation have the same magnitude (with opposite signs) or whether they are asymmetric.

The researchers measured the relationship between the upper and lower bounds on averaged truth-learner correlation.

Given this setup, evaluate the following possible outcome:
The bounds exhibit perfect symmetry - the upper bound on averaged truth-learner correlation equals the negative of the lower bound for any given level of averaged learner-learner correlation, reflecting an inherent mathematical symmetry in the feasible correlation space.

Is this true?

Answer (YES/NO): YES